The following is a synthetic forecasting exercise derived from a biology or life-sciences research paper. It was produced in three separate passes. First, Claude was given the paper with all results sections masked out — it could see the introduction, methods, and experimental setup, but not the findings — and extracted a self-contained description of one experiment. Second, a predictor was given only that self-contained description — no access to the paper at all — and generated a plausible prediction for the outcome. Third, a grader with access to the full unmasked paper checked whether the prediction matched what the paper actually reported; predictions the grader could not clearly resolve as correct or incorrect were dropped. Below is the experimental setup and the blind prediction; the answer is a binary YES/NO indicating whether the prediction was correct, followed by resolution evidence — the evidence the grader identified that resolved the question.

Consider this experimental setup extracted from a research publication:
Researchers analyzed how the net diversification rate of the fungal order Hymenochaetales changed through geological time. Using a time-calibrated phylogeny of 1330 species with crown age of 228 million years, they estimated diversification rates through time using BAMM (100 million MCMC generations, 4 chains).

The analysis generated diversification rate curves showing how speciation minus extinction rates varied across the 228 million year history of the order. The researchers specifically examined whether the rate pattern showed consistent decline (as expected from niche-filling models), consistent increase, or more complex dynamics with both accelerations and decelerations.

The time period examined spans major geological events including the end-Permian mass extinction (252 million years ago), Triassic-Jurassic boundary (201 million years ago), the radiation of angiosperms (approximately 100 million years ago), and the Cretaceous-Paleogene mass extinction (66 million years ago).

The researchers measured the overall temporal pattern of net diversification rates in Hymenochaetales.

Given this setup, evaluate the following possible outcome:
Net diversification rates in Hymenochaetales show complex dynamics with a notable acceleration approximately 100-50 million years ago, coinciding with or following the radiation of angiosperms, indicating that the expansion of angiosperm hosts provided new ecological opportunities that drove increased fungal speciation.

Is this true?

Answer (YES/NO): YES